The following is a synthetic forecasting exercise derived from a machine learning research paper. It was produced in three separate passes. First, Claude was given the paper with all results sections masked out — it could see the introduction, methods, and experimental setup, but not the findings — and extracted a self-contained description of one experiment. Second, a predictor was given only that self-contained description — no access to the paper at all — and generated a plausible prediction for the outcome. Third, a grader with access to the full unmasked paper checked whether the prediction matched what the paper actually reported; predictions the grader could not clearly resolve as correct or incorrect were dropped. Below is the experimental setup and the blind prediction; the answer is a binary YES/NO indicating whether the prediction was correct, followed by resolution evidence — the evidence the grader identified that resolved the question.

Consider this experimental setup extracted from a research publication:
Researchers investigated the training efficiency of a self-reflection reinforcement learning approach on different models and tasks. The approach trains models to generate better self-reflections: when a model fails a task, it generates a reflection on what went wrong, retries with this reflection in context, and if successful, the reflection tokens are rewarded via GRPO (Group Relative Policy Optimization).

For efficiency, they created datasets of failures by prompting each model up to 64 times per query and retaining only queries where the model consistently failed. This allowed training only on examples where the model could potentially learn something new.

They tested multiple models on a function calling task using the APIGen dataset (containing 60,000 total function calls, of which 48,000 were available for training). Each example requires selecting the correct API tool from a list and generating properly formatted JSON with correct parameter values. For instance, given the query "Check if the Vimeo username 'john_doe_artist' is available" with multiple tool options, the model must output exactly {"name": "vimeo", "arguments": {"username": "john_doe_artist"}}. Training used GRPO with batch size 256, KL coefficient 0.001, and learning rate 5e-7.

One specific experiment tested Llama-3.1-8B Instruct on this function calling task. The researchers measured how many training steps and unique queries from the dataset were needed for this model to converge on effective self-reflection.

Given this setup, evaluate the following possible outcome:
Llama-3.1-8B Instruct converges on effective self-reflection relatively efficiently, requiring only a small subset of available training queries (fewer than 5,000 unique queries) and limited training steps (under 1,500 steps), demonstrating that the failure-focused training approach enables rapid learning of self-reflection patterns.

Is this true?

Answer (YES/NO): YES